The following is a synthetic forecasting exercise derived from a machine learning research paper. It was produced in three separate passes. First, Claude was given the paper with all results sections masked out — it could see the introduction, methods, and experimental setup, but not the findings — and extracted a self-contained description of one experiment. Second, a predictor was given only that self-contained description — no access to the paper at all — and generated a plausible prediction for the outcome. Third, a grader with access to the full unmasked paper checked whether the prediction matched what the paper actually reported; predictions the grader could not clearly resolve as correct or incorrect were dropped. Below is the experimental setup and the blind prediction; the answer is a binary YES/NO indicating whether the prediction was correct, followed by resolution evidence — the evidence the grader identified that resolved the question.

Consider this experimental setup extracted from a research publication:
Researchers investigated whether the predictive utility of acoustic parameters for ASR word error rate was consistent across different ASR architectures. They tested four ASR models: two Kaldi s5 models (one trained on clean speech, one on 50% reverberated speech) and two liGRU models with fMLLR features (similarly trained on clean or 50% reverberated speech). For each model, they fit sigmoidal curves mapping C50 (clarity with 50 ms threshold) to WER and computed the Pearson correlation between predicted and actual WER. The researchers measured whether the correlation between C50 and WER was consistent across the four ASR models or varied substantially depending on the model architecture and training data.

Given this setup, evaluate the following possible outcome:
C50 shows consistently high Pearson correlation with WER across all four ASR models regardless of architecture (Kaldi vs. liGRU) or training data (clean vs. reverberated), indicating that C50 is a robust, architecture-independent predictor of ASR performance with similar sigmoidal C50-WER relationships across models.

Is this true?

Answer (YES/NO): YES